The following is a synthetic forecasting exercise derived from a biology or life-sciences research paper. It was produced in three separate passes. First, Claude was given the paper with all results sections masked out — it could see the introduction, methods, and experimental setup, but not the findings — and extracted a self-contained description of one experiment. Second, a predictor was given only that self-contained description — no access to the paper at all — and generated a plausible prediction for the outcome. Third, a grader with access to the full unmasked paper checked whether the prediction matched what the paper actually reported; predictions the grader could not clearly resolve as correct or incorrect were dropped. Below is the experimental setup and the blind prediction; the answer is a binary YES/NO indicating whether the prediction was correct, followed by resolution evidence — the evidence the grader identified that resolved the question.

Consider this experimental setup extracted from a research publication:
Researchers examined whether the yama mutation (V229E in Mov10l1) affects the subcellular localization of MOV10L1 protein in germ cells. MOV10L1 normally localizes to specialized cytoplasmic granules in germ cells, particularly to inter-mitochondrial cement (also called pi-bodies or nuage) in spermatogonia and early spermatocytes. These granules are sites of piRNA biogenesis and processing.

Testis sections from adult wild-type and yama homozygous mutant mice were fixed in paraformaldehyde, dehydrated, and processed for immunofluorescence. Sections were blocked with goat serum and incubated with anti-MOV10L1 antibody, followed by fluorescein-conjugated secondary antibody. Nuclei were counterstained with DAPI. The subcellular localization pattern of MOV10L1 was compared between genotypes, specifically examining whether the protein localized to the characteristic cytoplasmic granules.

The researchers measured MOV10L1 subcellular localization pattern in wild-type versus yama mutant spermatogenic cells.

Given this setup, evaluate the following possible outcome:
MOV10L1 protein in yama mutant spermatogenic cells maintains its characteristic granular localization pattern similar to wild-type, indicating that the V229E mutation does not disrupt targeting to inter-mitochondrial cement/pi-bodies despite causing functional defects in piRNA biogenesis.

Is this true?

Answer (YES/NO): NO